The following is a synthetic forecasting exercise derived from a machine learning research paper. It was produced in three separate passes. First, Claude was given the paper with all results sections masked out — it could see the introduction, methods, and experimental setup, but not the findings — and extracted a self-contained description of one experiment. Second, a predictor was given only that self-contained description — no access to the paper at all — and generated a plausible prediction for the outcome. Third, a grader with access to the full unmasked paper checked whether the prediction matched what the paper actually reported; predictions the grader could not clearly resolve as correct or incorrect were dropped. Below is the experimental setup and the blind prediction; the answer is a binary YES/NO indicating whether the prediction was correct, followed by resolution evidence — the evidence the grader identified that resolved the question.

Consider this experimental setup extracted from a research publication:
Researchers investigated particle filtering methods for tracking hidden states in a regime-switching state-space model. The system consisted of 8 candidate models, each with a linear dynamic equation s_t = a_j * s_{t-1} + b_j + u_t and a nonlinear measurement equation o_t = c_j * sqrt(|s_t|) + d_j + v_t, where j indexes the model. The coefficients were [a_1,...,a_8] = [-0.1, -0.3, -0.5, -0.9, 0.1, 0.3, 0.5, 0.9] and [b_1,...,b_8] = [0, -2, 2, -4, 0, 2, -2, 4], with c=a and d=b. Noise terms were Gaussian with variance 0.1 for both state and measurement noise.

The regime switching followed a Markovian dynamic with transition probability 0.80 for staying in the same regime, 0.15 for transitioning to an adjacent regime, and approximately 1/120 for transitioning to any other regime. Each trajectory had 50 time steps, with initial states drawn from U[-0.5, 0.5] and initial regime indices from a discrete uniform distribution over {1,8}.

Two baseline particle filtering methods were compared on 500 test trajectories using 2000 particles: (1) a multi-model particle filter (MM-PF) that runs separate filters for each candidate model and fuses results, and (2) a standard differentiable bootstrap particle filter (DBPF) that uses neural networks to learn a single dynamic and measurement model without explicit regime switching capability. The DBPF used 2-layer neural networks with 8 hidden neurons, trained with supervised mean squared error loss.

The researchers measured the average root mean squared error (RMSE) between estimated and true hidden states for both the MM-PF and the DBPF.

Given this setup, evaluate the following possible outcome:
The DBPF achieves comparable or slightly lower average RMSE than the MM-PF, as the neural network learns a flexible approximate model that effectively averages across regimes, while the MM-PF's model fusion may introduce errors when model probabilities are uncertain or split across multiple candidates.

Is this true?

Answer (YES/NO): YES